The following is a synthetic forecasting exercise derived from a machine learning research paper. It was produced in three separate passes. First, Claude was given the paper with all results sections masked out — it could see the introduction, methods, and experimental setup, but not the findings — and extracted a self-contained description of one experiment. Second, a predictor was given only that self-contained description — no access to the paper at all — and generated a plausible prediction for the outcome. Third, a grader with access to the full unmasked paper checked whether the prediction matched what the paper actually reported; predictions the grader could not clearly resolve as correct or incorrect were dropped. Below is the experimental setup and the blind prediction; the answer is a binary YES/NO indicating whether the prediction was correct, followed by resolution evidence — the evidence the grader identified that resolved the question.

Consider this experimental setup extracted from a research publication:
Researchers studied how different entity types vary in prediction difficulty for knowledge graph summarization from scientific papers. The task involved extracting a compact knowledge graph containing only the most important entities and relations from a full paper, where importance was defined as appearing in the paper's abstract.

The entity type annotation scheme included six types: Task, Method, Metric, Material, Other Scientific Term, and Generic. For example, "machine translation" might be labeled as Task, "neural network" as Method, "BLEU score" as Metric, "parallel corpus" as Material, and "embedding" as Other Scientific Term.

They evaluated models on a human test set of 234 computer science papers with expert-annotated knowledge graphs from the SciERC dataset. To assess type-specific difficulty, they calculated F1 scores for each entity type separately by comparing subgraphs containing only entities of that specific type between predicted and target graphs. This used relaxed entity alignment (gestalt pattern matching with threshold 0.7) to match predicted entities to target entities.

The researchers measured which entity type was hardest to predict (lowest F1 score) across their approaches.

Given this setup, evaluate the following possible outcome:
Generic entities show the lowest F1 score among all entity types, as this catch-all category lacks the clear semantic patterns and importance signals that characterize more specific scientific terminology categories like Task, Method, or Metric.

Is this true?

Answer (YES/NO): NO